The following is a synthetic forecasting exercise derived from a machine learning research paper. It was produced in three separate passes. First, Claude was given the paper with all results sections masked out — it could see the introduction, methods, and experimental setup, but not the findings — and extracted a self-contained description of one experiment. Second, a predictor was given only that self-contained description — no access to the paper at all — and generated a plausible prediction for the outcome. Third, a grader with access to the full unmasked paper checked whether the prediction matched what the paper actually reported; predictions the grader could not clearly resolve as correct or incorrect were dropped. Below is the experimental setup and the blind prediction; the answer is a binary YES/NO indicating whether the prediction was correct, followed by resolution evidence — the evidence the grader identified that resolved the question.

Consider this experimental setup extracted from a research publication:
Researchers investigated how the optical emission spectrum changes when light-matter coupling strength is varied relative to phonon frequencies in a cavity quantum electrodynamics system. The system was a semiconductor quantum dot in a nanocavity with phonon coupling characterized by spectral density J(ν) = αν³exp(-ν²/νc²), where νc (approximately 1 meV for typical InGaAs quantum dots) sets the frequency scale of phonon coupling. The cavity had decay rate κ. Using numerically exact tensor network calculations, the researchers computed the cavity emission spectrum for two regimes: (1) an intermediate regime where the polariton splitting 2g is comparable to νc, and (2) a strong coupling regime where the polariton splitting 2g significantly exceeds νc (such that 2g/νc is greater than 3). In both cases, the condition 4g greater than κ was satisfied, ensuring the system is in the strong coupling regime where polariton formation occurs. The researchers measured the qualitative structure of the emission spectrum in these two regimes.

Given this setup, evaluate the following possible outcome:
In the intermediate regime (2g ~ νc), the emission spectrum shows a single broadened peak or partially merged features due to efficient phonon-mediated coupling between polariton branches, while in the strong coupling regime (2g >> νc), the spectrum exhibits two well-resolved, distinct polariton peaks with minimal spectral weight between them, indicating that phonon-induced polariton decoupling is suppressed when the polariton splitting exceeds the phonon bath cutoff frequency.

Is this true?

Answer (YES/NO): NO